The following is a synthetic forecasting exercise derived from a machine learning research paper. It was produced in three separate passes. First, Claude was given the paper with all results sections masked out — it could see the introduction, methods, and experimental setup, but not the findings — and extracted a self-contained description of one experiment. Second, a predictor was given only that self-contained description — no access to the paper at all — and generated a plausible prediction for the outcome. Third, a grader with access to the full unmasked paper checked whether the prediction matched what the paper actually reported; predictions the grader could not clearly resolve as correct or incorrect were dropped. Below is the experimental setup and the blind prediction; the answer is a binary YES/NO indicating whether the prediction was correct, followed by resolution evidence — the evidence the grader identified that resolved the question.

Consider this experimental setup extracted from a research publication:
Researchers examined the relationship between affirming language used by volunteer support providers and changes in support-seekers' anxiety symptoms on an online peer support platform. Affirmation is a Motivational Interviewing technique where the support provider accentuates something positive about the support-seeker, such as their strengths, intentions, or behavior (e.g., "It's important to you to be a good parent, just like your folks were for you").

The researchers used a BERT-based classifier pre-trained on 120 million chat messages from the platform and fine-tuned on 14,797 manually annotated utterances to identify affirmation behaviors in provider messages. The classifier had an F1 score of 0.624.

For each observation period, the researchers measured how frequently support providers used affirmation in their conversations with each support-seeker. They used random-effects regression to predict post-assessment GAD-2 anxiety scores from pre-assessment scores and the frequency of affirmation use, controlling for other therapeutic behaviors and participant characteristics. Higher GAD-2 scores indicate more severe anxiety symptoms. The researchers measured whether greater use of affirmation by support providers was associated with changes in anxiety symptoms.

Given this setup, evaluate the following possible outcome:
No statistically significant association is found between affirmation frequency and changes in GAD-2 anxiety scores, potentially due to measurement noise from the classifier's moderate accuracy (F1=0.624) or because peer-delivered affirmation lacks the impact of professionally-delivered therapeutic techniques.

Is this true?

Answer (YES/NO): YES